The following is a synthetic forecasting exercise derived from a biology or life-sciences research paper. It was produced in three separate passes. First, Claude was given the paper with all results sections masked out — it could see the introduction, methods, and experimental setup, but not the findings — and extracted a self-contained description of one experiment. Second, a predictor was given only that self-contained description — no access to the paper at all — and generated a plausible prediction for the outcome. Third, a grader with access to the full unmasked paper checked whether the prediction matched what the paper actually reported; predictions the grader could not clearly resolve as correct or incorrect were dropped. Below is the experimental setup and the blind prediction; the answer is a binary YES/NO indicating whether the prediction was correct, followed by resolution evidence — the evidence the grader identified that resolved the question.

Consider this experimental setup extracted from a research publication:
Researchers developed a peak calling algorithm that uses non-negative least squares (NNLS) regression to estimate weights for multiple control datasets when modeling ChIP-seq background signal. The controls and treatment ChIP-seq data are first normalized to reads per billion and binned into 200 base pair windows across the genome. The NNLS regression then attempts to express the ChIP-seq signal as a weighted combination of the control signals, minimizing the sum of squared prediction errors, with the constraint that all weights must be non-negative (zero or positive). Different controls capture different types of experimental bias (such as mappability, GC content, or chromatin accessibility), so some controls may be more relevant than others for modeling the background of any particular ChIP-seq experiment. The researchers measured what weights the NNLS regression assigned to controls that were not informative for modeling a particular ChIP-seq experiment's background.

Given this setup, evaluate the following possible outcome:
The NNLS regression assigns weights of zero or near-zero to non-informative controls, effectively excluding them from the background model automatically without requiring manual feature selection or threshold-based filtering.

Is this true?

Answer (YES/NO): YES